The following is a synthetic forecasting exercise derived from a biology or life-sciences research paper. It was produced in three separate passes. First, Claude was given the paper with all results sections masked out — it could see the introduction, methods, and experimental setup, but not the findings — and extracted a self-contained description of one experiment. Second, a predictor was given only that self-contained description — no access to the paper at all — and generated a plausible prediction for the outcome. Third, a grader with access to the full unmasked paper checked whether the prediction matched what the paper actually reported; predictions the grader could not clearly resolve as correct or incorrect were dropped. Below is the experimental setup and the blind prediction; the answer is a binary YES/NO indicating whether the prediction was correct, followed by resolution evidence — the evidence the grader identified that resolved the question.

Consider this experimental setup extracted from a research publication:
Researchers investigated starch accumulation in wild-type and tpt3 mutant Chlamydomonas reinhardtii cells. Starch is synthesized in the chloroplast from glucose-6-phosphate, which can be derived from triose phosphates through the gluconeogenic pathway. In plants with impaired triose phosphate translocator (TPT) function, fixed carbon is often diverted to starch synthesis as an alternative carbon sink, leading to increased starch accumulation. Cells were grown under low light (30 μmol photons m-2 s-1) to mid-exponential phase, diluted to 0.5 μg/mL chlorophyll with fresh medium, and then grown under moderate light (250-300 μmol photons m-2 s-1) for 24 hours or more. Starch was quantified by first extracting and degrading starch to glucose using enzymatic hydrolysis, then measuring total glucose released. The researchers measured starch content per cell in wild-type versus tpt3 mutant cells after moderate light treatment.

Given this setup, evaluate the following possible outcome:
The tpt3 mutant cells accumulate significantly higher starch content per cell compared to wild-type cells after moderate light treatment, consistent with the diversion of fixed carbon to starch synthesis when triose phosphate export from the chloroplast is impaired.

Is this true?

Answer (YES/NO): YES